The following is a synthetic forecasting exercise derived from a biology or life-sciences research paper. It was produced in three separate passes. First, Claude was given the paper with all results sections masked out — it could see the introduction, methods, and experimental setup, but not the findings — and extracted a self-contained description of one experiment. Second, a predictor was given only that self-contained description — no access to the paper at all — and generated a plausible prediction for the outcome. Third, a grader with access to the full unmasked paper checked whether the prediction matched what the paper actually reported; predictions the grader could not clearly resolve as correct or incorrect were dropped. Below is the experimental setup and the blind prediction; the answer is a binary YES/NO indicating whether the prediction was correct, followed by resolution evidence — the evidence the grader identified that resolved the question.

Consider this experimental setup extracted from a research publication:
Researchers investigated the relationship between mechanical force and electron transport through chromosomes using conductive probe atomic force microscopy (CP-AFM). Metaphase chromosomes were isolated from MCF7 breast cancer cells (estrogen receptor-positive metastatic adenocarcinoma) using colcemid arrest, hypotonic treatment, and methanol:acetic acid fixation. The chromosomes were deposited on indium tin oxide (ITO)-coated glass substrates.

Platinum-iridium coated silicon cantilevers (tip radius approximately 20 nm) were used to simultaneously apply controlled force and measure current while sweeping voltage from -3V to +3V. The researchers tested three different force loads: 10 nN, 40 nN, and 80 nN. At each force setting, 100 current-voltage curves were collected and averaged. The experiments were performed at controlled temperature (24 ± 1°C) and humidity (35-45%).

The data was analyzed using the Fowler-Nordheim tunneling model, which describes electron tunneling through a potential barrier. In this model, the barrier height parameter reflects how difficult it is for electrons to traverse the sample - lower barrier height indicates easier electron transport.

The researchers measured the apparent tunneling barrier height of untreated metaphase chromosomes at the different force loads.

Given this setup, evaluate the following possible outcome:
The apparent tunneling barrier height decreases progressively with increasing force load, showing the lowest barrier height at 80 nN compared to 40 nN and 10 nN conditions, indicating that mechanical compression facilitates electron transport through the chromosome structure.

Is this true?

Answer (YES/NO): NO